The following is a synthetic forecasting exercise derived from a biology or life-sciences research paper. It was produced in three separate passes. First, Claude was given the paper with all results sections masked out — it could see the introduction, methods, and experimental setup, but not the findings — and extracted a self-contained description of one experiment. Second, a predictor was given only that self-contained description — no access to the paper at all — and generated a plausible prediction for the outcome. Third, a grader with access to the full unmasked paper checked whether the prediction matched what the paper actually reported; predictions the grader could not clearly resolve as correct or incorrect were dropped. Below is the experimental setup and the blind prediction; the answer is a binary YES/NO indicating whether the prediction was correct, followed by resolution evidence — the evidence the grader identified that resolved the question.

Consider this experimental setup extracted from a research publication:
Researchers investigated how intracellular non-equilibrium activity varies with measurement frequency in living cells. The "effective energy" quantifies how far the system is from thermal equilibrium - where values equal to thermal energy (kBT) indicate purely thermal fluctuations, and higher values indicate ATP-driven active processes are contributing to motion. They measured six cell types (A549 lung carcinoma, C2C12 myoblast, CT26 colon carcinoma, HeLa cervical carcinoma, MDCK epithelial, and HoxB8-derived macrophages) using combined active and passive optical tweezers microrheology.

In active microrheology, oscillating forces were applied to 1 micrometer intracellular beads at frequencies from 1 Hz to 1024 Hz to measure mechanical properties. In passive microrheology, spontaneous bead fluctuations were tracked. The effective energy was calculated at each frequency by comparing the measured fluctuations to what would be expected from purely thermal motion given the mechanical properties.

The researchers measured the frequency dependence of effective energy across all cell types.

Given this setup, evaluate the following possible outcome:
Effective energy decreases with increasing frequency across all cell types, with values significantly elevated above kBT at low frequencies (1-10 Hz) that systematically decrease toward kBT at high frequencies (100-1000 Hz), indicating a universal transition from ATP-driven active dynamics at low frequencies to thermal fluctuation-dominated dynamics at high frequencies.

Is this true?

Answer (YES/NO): YES